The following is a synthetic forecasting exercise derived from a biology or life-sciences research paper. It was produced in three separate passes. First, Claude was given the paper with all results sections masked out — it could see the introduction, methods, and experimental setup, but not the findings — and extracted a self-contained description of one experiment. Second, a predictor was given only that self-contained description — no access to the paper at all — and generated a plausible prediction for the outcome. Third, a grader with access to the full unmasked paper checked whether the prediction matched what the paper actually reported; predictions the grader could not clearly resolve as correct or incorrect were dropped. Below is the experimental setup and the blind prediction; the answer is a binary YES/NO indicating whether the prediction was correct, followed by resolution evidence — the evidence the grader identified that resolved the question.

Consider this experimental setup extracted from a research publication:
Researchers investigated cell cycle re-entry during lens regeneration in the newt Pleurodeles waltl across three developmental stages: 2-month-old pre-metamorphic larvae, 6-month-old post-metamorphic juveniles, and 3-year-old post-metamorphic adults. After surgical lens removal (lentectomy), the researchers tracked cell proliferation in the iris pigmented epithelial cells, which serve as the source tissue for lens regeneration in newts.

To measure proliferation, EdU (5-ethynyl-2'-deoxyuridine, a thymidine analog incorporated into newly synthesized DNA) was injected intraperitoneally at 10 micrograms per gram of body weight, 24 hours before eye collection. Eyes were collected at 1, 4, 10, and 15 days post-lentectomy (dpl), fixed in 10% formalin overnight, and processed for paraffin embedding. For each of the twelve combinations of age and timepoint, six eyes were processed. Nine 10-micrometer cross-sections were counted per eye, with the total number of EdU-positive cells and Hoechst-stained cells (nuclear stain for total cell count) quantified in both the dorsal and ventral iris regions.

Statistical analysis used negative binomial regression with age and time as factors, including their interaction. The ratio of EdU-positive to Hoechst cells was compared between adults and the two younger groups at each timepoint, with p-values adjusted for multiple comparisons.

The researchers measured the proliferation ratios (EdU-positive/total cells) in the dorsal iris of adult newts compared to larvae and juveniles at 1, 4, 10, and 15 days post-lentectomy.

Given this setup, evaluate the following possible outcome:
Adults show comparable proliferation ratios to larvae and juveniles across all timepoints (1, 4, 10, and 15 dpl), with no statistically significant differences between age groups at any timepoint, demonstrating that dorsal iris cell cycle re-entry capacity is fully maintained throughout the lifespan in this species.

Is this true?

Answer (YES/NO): NO